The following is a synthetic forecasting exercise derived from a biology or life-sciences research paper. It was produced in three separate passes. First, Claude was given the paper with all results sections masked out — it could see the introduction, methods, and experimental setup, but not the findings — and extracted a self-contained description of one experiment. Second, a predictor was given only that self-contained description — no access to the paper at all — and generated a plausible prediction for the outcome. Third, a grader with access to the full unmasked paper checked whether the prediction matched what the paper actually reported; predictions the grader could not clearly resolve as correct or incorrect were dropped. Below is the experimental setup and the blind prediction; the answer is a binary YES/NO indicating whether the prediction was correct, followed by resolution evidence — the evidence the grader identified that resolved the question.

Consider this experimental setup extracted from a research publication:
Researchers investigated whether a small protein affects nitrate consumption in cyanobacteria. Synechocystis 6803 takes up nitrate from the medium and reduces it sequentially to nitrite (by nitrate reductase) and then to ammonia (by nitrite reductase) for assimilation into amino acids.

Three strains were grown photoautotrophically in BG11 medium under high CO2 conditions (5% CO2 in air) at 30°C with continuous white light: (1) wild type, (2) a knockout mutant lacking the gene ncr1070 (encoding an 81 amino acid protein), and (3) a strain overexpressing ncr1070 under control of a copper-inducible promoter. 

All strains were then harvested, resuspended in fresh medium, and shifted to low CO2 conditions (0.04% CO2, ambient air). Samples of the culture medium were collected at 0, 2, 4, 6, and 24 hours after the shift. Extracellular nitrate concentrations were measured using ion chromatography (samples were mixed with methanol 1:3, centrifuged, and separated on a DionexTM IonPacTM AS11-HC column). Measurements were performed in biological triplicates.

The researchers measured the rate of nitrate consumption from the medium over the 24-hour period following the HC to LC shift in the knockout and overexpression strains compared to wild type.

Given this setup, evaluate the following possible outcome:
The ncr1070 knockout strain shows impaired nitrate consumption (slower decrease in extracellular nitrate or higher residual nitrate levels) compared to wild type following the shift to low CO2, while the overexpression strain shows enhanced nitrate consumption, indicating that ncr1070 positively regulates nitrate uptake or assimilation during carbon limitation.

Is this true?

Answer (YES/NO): NO